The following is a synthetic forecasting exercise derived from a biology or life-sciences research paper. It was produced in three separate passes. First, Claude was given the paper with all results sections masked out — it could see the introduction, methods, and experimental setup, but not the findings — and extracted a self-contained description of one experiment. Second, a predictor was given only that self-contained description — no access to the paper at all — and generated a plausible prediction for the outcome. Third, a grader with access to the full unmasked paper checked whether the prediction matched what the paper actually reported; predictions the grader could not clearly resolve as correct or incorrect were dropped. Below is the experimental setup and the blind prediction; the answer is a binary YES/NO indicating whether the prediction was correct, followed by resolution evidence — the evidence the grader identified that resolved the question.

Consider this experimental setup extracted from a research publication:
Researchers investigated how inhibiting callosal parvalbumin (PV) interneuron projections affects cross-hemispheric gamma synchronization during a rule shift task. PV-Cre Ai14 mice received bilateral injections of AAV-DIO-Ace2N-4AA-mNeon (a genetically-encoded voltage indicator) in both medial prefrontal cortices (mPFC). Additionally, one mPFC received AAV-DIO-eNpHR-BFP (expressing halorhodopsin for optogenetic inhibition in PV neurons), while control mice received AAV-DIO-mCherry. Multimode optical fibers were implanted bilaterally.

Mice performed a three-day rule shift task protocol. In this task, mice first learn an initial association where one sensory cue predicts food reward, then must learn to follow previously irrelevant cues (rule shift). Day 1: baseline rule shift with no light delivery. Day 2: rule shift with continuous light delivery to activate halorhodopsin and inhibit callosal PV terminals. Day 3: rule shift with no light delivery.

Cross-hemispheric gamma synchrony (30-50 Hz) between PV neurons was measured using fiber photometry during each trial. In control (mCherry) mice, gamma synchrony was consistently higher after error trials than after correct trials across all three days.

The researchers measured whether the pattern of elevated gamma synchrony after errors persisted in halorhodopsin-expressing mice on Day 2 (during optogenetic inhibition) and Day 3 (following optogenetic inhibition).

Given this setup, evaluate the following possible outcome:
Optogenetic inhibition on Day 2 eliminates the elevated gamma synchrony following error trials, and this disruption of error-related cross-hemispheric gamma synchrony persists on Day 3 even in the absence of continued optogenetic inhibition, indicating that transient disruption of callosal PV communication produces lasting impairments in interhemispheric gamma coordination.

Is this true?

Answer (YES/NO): YES